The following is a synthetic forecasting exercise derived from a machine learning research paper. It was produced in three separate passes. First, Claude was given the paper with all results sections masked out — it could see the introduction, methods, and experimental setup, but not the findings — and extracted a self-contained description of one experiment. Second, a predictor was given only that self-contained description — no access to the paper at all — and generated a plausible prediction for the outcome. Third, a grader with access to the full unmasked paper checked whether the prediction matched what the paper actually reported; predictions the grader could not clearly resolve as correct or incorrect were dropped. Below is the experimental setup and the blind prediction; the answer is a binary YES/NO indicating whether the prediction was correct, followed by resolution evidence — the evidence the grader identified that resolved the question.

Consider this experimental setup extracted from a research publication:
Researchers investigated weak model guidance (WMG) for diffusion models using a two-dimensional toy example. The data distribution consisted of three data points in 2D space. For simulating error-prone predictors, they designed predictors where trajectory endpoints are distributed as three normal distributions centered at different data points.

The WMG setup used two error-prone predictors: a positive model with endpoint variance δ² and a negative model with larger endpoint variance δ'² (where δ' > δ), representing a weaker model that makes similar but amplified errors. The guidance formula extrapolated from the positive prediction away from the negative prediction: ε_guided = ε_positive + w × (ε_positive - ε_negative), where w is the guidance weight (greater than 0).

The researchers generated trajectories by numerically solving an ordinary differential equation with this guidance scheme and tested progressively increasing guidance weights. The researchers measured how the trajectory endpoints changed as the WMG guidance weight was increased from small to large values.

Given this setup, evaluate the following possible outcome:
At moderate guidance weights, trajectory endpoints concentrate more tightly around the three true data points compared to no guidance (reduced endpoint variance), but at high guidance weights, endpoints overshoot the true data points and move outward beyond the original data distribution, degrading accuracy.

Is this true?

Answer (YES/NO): NO